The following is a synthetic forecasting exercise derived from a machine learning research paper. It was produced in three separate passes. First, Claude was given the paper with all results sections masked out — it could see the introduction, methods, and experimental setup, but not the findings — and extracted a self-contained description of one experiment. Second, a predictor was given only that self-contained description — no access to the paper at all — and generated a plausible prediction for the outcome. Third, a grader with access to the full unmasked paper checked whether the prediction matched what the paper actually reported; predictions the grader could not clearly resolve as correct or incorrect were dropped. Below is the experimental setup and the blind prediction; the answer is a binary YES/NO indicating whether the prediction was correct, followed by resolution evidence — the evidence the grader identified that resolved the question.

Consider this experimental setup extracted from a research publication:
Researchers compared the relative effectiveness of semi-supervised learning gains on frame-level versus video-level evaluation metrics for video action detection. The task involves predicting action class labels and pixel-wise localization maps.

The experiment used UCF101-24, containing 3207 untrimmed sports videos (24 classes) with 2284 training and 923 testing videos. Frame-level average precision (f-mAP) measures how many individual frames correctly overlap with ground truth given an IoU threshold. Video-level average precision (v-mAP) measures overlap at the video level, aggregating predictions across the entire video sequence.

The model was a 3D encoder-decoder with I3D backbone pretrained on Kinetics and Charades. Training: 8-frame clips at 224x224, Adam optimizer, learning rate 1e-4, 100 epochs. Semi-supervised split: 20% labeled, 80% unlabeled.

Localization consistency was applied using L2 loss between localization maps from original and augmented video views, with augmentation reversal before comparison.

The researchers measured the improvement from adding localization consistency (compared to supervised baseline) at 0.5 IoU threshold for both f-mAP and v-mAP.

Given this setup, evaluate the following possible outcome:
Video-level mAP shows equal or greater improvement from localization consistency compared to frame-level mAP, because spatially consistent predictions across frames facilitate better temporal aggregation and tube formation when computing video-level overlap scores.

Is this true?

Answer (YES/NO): YES